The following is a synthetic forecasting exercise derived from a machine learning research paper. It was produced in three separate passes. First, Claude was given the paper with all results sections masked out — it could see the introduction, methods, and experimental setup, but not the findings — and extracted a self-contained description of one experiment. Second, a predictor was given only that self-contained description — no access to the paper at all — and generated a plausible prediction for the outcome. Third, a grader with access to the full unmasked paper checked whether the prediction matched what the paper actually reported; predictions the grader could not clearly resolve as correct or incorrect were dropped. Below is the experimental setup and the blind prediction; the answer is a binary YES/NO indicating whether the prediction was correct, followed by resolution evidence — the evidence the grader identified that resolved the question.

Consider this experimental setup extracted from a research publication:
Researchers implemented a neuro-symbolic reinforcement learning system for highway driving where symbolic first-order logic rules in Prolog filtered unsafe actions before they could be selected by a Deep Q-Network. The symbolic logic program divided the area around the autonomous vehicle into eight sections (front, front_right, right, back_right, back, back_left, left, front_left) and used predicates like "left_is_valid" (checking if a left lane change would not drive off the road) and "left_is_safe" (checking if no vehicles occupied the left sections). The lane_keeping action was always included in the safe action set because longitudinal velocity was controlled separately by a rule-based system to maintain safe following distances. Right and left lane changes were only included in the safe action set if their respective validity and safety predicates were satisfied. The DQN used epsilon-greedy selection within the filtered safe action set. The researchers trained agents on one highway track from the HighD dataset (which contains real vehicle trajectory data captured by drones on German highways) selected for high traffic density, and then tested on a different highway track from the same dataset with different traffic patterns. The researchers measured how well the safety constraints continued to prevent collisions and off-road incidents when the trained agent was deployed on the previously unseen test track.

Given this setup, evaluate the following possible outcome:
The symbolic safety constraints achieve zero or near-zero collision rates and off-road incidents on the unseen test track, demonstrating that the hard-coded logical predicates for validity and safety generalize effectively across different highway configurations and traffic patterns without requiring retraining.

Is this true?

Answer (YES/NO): YES